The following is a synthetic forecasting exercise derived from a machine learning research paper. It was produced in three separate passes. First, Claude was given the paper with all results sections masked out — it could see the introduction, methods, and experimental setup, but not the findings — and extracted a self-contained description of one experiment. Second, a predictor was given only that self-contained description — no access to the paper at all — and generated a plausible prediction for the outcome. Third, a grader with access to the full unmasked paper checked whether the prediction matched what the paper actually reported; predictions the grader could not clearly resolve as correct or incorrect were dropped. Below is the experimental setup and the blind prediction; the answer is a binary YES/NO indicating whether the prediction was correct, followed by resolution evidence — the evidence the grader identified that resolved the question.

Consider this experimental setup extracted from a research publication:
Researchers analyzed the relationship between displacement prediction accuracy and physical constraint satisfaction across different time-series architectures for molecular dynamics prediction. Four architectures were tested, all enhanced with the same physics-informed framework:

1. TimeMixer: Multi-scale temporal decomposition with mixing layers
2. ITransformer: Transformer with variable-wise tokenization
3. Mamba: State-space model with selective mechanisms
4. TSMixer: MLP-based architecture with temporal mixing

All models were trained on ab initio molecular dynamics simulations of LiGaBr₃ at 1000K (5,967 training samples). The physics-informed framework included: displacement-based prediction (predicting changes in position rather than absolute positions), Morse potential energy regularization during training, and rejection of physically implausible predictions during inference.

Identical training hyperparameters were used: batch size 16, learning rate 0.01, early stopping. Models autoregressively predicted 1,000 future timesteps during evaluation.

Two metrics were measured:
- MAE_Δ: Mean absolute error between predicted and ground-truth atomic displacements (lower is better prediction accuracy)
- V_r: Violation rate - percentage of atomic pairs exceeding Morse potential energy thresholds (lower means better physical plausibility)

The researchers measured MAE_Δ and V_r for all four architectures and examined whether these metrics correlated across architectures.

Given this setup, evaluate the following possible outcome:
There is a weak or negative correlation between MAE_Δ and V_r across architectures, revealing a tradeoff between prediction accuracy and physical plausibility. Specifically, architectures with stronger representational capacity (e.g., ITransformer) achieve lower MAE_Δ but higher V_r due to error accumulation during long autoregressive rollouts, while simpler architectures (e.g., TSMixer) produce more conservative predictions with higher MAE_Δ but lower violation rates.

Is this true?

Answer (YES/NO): NO